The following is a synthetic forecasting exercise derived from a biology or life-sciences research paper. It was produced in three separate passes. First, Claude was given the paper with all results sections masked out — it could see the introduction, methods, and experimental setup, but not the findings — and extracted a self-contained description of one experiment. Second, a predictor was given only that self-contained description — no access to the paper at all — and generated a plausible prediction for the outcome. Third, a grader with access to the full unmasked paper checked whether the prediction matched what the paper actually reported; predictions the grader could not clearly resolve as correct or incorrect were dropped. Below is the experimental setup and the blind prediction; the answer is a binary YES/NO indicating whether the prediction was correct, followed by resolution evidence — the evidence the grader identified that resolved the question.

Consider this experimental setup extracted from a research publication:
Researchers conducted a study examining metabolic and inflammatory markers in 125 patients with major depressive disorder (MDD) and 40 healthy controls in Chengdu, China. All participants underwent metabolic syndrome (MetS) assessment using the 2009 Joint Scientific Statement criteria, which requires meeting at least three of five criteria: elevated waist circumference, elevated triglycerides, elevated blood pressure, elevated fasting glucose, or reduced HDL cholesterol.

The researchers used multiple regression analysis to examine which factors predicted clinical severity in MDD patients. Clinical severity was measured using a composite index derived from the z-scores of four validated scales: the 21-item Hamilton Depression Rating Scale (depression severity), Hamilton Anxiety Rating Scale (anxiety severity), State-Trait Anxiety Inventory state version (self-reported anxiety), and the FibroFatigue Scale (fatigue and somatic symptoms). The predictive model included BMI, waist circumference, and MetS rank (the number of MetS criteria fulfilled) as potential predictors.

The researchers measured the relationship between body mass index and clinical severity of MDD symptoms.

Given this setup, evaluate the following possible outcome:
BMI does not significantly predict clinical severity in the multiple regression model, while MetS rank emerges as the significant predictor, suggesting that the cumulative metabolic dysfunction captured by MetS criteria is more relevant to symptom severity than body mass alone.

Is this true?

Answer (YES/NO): NO